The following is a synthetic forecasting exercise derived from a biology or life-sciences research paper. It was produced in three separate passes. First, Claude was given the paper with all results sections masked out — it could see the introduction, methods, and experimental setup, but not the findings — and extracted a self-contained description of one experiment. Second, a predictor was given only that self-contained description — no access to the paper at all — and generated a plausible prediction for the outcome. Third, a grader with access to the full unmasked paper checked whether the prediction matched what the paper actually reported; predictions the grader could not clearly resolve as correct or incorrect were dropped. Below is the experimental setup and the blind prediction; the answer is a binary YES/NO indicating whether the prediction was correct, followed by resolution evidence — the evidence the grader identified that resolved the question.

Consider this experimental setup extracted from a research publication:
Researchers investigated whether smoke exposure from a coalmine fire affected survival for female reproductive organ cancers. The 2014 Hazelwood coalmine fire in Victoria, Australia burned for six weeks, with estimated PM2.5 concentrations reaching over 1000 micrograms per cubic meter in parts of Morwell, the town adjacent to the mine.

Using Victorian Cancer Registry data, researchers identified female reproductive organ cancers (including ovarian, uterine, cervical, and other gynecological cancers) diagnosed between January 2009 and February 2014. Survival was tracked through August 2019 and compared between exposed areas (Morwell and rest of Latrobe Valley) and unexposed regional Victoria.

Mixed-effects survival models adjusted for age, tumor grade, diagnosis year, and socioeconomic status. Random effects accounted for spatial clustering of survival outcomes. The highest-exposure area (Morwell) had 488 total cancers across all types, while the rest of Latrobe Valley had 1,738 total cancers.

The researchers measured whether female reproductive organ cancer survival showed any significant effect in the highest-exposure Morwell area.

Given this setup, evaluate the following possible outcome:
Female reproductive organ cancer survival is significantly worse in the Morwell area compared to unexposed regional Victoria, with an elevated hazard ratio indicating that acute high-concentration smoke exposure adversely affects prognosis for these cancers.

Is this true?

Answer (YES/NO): YES